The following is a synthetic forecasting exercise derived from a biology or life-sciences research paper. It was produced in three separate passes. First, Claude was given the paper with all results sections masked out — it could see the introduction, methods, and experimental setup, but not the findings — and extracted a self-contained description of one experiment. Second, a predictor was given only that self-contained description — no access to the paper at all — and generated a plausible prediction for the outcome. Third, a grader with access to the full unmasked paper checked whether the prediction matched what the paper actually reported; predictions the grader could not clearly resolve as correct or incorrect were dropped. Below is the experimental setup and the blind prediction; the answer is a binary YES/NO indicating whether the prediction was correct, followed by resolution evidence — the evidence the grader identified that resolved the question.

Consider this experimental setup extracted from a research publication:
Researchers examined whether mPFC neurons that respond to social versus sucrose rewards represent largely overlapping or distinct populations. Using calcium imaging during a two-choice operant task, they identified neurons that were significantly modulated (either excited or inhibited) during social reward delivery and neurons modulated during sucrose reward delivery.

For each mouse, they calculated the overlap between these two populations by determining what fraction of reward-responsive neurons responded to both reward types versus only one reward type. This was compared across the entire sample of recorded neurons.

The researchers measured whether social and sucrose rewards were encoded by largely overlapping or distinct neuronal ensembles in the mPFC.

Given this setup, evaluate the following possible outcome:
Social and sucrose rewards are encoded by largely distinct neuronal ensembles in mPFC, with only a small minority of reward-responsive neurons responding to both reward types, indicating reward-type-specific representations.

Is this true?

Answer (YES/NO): YES